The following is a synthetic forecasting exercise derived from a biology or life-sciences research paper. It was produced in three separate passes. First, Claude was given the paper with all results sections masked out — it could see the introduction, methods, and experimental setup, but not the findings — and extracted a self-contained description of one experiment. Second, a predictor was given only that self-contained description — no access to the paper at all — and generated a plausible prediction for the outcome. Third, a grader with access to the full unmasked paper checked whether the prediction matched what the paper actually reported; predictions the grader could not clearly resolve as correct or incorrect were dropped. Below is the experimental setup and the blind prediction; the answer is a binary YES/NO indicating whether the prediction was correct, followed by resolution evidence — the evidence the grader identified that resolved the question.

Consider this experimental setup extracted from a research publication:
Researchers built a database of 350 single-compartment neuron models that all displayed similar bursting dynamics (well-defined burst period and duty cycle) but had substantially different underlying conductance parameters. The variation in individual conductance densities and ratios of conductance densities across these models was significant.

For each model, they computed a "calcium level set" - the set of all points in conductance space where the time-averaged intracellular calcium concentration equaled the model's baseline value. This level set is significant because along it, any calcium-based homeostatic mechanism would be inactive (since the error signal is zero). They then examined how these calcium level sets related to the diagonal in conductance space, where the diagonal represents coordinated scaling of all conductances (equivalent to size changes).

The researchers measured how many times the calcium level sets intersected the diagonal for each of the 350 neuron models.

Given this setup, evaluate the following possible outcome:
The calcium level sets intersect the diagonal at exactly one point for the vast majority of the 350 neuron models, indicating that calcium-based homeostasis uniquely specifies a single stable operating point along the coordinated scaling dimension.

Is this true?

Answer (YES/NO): YES